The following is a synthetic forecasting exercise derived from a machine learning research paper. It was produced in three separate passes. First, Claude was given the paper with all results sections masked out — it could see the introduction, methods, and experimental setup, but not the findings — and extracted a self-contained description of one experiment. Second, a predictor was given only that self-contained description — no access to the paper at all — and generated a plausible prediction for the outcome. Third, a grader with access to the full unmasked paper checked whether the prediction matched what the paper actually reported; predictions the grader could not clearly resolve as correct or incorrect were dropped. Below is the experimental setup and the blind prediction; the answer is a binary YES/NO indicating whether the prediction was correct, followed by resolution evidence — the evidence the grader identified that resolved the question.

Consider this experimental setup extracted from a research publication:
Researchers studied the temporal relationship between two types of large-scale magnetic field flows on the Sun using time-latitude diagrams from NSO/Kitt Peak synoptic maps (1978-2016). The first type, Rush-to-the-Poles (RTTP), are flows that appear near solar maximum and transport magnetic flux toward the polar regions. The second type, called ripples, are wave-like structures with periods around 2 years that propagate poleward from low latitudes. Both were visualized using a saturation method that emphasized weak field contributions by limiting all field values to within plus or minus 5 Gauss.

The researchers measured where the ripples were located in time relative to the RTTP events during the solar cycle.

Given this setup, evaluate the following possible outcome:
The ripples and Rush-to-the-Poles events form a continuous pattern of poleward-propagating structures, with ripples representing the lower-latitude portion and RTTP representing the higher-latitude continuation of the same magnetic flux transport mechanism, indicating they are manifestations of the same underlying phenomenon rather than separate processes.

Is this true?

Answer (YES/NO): NO